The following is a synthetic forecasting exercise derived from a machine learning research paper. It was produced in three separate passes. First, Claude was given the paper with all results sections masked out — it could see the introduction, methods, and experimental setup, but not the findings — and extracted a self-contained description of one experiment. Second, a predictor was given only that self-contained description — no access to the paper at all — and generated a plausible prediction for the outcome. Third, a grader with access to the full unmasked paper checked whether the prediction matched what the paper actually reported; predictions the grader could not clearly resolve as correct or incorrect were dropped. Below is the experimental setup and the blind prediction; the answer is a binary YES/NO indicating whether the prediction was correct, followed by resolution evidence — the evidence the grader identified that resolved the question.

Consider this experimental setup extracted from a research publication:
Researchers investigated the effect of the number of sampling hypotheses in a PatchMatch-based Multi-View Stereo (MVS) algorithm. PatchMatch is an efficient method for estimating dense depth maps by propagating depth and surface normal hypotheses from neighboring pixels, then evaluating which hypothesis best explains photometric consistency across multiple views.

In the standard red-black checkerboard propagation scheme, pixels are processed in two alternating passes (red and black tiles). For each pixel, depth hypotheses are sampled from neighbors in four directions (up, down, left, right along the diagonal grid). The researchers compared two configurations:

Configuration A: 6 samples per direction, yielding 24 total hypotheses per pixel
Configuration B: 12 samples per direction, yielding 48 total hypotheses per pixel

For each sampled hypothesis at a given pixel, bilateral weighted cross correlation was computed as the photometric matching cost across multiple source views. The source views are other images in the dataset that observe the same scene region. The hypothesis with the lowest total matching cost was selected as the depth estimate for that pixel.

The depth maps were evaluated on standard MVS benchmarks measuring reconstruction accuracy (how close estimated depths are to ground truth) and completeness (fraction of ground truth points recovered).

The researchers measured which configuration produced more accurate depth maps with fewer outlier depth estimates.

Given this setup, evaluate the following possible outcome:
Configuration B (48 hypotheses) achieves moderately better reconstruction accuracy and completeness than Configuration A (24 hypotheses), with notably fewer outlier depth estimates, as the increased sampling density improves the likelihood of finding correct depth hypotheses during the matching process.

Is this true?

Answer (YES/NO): NO